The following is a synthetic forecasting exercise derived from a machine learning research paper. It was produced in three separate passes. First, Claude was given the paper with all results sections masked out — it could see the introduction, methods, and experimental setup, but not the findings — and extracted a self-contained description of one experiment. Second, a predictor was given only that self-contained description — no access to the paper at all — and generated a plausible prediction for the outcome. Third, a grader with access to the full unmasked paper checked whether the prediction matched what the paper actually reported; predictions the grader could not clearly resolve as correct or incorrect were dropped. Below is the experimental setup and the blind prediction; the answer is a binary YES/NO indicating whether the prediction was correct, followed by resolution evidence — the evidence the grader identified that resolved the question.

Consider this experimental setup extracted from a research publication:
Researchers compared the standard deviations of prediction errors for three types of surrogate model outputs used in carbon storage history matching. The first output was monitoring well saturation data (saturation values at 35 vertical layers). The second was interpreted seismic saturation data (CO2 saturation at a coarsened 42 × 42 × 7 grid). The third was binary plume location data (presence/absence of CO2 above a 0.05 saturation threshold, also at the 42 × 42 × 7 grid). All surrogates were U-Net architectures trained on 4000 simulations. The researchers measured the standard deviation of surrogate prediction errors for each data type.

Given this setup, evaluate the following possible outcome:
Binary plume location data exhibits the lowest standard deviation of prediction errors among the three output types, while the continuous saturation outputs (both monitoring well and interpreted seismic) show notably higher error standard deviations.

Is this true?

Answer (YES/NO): NO